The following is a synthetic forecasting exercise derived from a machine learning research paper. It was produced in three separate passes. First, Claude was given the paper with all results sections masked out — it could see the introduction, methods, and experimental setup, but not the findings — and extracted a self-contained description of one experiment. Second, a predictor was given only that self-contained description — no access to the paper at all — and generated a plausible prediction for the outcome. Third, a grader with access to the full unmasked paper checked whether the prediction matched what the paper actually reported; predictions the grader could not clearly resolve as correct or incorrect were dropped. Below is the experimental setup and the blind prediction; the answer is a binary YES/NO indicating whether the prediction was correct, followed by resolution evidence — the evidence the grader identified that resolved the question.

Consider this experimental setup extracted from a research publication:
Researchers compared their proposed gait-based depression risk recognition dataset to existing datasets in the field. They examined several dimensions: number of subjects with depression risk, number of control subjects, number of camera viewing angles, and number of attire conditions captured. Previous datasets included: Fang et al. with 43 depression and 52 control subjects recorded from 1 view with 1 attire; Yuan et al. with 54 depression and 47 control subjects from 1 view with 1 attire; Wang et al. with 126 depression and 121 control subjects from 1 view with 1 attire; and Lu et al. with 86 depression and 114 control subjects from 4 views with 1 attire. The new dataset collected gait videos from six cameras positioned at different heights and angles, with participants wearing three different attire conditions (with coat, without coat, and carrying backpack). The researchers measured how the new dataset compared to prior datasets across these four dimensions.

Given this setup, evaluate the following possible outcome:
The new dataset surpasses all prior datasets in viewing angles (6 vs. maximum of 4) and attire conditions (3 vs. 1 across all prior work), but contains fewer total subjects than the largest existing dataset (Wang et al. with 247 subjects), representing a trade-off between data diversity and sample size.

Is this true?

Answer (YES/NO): NO